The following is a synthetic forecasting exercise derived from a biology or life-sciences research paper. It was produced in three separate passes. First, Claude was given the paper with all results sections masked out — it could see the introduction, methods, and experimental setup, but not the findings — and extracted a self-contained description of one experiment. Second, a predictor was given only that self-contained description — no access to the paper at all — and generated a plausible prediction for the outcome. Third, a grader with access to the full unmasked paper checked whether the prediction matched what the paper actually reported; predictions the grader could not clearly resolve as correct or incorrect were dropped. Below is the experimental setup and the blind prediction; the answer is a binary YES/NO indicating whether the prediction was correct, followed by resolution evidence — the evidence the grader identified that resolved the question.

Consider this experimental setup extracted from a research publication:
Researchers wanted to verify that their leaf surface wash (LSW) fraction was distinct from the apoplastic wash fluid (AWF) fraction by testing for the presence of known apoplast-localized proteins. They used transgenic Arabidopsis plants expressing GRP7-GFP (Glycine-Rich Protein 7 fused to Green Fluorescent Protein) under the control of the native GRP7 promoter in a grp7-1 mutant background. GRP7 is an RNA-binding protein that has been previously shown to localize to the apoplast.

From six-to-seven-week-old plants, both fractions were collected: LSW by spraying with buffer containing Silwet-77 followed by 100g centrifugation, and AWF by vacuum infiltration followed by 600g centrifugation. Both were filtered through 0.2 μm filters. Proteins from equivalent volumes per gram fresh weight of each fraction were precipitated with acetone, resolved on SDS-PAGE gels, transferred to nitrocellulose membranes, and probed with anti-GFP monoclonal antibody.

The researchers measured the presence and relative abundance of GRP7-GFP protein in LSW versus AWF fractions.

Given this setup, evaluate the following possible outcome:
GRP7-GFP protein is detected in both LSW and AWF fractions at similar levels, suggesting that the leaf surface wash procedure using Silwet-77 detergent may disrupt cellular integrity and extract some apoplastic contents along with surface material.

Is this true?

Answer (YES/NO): NO